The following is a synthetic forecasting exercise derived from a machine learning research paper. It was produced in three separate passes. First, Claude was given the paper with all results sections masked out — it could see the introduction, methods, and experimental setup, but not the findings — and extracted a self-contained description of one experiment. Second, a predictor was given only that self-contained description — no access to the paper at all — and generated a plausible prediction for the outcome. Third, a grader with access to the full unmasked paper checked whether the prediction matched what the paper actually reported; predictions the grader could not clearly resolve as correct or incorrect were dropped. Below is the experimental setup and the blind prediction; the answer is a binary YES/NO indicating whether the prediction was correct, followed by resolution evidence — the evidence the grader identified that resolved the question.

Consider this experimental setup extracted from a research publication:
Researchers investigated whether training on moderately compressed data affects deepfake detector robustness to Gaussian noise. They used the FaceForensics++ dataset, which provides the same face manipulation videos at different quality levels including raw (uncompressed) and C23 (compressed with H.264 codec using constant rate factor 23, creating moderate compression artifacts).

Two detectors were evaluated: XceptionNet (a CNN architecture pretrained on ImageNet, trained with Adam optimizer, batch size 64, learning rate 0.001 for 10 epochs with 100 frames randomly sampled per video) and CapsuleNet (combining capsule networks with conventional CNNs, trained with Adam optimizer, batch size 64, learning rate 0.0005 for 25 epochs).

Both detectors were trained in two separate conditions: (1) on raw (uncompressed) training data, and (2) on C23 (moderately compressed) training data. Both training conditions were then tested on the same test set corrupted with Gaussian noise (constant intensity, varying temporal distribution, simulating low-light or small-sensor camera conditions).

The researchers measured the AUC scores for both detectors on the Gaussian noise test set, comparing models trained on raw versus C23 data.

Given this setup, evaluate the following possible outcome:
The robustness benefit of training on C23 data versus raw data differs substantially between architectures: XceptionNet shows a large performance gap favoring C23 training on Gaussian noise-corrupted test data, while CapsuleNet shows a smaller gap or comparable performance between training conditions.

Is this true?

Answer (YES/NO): NO